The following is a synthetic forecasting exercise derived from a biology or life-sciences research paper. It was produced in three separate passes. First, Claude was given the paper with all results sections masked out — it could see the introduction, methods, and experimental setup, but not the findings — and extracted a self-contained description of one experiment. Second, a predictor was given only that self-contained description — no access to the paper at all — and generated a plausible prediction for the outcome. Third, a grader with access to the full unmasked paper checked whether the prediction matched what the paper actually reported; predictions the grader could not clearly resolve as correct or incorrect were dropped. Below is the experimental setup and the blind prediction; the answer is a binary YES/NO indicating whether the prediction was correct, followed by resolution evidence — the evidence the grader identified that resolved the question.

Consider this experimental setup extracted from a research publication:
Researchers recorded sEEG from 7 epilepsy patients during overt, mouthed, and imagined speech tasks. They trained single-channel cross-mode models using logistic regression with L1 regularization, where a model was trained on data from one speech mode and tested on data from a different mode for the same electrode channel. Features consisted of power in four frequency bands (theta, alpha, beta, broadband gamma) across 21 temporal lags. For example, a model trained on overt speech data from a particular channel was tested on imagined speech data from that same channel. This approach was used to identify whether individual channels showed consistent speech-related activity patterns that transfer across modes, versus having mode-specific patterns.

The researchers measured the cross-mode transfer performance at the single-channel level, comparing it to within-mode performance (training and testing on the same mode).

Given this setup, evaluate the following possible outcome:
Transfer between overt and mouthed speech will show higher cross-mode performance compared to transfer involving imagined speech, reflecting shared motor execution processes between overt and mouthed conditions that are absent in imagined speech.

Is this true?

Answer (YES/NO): YES